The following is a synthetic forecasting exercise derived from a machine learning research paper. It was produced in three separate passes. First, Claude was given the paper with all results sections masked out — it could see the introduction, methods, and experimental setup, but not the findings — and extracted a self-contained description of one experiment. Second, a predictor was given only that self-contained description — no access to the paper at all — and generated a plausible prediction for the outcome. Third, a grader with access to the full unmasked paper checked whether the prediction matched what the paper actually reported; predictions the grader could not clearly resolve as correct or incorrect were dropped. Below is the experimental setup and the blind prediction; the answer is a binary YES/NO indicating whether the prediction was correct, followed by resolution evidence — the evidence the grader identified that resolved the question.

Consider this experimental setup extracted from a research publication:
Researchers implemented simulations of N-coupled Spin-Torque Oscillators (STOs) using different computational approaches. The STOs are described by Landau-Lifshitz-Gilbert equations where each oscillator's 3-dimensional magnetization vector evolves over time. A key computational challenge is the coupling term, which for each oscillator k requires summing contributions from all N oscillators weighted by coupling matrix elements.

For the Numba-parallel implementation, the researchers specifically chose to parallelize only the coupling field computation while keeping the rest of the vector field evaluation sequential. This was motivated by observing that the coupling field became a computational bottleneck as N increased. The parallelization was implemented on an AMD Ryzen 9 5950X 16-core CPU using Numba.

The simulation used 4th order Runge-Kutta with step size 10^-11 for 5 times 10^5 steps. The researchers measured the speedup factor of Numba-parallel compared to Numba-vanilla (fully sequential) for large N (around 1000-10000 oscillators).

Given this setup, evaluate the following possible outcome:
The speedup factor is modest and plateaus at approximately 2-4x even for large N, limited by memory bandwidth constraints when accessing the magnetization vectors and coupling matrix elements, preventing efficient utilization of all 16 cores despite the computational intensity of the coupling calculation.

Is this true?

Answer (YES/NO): NO